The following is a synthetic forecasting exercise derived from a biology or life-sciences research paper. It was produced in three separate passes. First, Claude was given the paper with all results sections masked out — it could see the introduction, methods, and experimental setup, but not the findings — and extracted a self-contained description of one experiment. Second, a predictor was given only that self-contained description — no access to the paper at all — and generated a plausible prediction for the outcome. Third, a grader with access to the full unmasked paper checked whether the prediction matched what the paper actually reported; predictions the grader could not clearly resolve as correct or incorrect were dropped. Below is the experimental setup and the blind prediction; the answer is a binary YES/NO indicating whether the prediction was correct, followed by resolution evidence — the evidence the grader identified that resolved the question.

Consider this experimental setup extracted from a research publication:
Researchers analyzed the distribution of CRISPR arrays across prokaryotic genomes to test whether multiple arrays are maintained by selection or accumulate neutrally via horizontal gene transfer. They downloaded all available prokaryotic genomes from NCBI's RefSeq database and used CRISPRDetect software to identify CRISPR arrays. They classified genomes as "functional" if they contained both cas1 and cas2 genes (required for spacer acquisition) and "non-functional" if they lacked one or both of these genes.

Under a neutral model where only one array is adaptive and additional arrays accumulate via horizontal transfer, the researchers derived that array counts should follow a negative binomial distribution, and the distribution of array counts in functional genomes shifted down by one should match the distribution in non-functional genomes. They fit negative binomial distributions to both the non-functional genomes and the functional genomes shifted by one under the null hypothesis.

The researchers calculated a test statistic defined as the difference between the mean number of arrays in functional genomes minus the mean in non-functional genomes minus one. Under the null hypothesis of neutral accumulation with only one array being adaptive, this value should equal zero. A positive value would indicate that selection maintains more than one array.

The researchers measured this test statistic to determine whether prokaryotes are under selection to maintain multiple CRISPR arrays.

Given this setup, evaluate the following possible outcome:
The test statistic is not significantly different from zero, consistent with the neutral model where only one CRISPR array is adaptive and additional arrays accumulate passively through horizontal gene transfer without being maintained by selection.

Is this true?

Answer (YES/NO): NO